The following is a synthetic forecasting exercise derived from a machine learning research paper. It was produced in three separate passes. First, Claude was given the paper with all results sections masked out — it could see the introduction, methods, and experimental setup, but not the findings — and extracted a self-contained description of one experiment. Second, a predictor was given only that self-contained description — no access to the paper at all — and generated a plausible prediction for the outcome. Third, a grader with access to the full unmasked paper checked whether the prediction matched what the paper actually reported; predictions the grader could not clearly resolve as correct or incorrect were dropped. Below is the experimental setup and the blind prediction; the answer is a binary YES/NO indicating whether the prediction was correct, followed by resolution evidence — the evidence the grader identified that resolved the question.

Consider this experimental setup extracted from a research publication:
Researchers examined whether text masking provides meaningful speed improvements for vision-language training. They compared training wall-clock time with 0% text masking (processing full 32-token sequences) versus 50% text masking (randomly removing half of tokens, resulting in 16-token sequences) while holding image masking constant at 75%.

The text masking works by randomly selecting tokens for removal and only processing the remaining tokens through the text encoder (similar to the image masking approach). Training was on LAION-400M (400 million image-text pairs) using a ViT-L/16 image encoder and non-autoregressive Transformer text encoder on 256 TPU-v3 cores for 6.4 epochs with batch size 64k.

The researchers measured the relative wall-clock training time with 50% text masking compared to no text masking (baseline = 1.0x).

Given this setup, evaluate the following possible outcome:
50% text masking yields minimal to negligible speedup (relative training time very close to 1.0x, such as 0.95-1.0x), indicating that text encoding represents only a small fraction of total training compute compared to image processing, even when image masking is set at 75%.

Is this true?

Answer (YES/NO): NO